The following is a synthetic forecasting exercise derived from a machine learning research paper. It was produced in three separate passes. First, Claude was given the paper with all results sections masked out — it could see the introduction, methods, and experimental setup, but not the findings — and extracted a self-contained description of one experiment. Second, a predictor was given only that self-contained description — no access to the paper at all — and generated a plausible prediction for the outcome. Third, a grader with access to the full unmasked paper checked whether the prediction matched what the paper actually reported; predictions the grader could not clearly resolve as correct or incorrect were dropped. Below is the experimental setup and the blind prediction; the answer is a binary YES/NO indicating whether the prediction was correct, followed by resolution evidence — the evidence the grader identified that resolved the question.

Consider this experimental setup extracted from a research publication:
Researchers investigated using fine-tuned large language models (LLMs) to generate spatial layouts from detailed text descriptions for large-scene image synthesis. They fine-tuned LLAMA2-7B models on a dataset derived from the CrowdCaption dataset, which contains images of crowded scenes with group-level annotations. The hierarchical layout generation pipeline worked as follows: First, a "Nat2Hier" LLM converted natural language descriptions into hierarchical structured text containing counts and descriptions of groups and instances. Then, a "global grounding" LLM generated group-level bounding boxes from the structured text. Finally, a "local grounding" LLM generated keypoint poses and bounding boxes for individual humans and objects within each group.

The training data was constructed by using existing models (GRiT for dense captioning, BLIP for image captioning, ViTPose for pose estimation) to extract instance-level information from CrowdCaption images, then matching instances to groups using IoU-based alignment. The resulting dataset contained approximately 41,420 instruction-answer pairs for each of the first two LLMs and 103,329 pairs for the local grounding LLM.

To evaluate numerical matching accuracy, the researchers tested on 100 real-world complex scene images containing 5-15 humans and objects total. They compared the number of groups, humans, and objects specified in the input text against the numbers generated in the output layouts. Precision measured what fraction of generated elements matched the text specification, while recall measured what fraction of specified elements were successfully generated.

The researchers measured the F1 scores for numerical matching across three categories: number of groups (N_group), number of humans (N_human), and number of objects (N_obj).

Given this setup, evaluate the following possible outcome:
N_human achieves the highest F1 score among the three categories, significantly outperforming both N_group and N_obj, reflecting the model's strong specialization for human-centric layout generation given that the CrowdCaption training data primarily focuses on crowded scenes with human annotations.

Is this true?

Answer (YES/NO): NO